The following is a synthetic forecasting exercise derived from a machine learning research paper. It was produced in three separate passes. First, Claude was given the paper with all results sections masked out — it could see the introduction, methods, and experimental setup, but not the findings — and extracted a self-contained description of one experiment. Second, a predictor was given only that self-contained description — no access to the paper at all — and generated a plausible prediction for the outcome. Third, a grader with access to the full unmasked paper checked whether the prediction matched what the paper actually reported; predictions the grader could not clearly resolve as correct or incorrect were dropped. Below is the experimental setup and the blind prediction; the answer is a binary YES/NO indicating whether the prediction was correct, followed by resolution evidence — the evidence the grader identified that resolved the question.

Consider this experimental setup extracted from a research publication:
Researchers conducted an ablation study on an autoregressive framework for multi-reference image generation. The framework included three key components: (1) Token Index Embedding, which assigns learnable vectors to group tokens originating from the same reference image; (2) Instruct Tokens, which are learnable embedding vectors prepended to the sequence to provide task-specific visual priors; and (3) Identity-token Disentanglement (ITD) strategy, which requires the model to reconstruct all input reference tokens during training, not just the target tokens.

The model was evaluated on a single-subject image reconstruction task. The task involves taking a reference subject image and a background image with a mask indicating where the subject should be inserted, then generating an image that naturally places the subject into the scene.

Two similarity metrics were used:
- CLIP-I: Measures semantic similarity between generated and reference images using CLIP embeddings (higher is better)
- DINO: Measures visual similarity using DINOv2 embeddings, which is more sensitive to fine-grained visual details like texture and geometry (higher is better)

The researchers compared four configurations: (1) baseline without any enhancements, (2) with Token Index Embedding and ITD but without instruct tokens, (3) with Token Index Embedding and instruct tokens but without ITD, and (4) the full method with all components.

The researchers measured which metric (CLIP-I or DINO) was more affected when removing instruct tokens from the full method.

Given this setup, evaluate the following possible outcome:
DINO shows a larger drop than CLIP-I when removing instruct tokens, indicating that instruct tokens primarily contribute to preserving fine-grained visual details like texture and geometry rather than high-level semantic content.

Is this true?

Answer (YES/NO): YES